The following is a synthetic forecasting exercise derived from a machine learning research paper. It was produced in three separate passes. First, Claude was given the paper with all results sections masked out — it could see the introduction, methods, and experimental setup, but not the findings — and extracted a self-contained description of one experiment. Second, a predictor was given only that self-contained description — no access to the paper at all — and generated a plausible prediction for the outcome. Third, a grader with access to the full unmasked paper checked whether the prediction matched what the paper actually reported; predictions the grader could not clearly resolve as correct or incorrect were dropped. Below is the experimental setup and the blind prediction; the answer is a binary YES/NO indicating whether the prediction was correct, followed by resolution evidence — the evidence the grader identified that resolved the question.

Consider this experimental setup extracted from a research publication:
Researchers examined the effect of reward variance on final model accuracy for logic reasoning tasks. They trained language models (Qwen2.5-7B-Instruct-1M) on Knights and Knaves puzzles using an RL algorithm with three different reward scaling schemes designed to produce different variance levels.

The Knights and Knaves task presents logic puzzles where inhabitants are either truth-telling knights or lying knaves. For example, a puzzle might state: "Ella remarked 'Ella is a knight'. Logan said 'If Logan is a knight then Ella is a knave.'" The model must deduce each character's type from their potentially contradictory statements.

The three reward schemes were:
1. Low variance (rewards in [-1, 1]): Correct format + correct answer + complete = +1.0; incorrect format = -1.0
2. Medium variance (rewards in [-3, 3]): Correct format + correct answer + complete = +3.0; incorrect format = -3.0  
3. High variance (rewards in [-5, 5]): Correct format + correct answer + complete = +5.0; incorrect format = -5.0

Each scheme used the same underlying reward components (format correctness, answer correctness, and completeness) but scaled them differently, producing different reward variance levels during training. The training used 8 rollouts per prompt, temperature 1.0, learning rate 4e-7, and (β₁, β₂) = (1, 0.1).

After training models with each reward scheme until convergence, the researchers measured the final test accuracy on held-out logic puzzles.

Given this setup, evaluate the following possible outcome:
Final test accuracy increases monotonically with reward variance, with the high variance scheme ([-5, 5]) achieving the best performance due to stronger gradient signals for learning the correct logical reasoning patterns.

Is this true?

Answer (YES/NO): YES